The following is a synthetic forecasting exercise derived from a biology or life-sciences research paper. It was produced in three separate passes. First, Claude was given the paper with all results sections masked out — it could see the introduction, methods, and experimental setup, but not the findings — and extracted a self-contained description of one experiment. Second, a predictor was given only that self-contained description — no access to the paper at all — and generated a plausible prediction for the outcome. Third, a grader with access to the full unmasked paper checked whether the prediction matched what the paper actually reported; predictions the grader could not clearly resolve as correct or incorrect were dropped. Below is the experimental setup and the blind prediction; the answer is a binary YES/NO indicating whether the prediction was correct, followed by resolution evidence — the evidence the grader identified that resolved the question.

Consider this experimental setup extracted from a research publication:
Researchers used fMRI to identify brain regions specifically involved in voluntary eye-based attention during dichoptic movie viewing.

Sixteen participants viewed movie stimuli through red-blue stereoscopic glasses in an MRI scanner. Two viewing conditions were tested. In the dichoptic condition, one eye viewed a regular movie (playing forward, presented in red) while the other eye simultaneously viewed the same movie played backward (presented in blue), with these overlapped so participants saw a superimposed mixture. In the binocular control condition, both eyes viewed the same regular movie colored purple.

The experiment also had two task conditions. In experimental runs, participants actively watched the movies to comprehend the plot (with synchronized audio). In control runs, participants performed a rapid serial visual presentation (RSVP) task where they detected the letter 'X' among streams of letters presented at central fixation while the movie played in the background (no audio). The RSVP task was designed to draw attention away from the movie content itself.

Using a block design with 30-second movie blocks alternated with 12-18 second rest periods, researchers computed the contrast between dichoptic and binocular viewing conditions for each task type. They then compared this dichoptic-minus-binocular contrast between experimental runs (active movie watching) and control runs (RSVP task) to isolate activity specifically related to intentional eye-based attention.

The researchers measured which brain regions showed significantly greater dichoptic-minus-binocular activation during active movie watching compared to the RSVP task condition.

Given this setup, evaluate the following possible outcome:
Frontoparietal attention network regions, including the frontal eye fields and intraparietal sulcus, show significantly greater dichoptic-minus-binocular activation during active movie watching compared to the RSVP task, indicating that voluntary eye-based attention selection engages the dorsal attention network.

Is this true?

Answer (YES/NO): YES